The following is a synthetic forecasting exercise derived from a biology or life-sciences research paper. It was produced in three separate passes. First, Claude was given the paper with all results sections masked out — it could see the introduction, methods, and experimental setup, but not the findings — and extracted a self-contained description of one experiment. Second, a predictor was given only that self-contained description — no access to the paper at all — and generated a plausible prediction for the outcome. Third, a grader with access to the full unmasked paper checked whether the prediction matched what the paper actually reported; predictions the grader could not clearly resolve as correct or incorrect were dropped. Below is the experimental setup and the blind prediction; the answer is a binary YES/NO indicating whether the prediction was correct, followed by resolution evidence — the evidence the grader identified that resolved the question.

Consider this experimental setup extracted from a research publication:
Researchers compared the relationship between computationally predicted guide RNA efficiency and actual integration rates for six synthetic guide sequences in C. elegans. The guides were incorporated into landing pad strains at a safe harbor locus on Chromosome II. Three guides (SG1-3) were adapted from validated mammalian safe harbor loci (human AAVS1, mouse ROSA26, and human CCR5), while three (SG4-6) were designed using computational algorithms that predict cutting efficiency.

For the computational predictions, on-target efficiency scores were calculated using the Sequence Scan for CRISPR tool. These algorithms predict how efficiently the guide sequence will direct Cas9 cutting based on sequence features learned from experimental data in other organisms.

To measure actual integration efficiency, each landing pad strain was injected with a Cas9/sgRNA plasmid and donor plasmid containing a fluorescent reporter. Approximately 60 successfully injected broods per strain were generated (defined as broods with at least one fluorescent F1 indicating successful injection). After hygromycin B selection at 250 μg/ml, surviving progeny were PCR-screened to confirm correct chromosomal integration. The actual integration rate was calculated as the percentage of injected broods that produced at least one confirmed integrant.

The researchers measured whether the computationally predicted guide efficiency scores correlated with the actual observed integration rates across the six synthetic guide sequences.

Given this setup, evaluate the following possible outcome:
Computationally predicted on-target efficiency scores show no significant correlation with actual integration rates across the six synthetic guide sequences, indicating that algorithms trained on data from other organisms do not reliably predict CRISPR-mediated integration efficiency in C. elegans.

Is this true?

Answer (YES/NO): YES